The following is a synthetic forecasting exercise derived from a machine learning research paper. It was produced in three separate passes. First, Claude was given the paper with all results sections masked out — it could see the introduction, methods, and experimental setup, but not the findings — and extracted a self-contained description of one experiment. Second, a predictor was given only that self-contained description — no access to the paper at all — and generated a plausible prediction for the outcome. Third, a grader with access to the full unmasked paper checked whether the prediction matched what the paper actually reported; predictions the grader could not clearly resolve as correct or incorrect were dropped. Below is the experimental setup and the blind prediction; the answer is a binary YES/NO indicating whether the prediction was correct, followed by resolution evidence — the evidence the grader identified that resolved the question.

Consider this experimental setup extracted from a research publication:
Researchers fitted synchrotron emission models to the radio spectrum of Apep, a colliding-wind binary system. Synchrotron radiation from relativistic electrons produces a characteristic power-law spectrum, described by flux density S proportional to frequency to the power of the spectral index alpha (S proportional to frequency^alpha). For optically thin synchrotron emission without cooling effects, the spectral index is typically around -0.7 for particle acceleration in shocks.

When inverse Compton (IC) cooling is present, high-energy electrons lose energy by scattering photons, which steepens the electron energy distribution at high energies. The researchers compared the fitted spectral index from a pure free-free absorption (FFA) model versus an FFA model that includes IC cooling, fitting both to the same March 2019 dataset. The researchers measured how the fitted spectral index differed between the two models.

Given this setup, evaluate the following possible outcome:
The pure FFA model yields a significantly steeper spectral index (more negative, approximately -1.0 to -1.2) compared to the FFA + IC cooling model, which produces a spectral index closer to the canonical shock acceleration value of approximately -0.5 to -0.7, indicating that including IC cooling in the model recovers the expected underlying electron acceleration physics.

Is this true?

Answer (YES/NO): NO